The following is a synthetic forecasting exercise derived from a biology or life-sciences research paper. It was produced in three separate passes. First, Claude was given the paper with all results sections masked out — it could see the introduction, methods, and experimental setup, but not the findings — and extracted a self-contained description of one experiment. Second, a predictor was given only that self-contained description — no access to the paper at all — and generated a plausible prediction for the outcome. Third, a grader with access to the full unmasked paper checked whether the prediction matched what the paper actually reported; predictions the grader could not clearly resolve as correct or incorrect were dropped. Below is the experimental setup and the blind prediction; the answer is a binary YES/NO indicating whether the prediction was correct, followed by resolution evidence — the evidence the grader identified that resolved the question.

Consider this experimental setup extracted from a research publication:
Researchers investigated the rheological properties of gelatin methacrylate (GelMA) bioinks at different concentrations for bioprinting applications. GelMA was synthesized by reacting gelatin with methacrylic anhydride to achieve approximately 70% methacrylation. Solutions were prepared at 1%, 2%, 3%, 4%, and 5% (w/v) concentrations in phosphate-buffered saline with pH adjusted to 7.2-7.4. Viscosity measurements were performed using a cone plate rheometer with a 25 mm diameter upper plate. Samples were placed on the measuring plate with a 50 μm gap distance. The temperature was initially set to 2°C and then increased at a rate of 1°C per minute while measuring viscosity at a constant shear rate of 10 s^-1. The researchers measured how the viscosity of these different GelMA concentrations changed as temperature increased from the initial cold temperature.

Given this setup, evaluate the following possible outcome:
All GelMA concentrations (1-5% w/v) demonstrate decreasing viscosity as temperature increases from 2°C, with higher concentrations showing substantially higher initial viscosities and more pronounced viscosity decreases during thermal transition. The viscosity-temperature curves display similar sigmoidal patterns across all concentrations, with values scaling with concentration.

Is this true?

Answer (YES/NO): NO